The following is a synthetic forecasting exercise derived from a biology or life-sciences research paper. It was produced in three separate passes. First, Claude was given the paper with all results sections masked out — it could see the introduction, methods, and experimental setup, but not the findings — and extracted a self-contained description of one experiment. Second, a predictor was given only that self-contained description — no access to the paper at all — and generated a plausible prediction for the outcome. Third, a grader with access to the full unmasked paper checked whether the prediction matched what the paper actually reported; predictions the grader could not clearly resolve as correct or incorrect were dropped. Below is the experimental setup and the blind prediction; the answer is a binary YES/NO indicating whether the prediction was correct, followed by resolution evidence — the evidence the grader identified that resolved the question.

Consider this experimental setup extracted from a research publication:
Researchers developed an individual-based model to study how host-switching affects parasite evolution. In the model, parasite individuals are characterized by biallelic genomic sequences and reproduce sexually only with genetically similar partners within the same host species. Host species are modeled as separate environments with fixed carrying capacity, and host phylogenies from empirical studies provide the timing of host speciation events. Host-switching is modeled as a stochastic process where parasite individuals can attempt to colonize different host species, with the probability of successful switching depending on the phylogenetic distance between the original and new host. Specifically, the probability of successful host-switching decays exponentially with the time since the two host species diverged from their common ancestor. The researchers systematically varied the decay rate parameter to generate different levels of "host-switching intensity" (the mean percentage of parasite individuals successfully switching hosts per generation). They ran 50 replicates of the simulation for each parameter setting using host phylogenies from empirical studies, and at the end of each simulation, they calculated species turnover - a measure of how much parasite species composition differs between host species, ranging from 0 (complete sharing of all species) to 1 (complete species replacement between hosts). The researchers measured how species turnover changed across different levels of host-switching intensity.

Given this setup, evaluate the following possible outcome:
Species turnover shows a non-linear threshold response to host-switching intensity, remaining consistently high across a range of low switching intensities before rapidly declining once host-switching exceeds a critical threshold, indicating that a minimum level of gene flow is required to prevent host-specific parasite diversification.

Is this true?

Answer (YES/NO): NO